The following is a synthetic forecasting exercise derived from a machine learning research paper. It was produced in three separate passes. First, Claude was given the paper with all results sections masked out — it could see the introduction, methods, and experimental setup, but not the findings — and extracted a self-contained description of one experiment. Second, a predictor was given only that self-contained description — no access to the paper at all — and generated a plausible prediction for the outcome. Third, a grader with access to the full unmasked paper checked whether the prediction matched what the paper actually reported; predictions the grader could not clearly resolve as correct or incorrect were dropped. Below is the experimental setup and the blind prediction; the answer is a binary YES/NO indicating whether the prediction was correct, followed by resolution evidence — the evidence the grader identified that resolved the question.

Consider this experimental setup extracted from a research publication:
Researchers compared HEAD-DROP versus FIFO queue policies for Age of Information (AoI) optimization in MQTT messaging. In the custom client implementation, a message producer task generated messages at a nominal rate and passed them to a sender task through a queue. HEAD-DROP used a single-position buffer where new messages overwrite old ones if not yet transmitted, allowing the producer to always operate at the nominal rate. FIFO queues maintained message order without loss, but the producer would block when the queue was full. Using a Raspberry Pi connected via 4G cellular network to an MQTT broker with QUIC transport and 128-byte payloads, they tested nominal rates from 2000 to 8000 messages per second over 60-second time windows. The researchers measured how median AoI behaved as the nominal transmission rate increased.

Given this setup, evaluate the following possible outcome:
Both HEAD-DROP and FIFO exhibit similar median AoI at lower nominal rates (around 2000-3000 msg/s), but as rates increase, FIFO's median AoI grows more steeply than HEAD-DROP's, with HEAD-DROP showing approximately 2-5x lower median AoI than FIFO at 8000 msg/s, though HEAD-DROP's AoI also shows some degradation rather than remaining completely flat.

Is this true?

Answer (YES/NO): NO